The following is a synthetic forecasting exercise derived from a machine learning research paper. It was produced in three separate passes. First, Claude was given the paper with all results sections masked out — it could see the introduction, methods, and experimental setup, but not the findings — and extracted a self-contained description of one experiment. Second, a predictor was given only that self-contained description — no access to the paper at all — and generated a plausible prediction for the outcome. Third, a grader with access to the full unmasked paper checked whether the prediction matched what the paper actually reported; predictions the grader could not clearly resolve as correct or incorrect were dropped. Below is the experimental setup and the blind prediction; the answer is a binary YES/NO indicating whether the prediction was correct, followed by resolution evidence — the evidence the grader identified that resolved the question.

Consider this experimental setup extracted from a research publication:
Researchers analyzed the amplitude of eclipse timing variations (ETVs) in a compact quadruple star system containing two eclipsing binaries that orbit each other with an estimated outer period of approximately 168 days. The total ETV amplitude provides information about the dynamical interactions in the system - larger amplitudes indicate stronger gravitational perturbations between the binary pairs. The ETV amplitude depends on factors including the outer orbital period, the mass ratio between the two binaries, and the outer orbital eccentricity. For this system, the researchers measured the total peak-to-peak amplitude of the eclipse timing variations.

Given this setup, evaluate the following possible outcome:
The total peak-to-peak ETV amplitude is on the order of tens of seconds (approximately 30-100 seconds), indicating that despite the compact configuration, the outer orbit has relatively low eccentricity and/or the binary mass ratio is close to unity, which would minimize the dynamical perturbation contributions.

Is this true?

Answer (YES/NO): NO